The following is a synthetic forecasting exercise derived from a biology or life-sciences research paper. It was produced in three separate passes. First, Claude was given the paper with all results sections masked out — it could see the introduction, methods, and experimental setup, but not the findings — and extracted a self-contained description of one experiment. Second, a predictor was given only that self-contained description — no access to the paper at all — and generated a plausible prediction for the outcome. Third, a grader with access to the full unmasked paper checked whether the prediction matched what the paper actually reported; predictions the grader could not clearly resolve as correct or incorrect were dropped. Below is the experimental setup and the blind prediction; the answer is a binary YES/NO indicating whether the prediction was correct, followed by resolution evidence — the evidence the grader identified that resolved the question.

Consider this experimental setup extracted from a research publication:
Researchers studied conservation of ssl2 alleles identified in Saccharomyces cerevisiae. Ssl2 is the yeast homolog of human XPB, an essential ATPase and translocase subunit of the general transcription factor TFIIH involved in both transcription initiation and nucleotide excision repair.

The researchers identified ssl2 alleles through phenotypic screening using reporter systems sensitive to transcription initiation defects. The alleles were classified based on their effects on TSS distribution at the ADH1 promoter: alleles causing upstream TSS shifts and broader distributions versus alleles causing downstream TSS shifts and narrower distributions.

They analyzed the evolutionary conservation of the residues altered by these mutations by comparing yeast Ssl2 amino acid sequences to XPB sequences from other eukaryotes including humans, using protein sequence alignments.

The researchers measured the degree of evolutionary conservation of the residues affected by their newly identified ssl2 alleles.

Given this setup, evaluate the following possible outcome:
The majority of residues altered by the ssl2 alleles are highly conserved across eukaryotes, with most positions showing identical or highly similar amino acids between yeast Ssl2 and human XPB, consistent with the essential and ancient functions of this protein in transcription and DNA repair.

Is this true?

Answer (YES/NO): YES